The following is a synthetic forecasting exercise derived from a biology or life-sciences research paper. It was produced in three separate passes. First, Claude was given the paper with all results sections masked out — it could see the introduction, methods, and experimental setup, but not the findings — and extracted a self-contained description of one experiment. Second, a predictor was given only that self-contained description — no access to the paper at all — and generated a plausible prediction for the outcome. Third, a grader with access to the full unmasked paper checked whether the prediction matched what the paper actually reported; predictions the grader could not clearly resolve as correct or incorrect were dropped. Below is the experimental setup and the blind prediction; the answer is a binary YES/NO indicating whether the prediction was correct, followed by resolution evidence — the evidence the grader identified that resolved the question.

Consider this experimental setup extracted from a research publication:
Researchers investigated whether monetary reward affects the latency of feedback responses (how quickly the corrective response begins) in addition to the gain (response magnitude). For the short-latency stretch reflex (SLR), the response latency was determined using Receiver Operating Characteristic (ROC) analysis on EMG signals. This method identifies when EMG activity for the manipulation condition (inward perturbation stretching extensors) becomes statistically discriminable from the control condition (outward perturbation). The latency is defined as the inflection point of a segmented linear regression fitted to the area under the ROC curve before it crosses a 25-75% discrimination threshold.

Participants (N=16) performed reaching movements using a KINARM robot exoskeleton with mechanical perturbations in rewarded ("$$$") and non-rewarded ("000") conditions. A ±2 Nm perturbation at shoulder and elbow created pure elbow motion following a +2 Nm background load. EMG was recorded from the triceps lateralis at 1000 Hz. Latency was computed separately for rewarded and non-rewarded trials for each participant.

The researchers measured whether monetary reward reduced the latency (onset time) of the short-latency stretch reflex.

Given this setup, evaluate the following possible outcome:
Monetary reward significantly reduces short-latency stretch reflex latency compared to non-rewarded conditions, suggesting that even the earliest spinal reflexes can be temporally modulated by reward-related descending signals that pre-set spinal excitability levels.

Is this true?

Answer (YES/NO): NO